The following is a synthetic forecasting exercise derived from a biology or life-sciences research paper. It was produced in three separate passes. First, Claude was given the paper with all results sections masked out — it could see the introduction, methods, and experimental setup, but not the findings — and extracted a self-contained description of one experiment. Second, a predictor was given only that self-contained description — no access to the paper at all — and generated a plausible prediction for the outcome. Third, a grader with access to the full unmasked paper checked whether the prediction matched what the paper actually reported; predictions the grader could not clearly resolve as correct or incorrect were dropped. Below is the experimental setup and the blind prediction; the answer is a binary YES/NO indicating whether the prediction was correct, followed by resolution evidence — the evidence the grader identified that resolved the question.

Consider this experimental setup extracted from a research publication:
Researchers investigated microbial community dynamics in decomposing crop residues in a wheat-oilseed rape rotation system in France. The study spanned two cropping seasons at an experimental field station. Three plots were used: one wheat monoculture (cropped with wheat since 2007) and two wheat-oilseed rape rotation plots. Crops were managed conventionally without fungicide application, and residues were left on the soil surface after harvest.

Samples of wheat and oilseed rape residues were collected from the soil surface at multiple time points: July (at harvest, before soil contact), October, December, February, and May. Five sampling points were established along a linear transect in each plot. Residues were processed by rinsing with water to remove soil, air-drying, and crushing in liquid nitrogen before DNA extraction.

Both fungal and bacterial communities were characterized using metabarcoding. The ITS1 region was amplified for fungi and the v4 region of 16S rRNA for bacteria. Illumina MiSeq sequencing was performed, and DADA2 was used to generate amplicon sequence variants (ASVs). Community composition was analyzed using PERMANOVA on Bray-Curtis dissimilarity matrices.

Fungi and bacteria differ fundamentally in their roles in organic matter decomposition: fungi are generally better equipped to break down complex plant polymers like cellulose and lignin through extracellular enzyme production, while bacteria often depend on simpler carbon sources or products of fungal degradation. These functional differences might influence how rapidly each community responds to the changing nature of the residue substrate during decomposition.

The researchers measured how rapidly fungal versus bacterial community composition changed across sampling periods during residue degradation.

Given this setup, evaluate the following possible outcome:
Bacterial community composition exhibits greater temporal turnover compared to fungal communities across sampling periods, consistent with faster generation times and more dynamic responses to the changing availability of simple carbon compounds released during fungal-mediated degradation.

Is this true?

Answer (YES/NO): NO